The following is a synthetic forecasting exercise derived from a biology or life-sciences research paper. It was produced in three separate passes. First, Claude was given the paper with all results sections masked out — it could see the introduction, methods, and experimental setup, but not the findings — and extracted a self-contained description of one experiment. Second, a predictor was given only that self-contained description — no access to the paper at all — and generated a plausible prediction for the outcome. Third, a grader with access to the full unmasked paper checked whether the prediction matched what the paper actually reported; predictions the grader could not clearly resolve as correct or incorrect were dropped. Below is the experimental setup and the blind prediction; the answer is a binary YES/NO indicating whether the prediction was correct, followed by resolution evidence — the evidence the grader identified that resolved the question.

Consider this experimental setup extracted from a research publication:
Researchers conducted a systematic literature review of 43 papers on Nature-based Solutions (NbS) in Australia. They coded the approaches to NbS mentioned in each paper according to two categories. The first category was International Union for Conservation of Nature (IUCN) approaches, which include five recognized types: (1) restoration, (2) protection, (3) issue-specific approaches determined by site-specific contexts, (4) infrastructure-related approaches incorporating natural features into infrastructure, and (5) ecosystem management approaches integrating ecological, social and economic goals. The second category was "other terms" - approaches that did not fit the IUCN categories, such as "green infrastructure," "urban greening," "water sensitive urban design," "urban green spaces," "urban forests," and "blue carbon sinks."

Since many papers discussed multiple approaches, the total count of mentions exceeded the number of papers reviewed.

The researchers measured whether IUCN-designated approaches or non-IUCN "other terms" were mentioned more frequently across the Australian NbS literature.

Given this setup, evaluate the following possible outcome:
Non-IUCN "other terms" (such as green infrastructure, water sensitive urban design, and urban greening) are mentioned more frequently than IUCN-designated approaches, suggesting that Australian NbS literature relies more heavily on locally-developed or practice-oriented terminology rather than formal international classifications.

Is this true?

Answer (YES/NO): YES